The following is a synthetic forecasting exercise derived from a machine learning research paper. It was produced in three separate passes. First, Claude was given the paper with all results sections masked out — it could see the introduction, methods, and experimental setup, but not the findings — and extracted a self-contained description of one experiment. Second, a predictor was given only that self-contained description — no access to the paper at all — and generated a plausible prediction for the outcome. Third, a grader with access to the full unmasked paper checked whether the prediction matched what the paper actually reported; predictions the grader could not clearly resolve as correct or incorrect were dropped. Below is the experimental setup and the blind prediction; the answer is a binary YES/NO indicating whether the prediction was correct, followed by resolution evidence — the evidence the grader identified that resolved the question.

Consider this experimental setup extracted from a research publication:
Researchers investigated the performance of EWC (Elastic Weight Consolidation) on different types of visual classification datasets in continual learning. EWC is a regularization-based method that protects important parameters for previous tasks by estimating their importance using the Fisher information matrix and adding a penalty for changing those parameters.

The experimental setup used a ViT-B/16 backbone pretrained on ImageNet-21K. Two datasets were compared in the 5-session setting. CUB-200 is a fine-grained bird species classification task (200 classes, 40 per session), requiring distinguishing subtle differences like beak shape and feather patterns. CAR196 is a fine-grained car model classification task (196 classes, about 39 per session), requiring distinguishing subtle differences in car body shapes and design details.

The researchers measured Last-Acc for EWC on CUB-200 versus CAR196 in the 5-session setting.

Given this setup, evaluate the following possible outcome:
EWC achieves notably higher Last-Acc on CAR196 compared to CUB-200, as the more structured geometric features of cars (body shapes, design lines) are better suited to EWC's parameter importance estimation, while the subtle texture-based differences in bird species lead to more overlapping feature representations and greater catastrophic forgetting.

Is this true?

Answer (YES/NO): NO